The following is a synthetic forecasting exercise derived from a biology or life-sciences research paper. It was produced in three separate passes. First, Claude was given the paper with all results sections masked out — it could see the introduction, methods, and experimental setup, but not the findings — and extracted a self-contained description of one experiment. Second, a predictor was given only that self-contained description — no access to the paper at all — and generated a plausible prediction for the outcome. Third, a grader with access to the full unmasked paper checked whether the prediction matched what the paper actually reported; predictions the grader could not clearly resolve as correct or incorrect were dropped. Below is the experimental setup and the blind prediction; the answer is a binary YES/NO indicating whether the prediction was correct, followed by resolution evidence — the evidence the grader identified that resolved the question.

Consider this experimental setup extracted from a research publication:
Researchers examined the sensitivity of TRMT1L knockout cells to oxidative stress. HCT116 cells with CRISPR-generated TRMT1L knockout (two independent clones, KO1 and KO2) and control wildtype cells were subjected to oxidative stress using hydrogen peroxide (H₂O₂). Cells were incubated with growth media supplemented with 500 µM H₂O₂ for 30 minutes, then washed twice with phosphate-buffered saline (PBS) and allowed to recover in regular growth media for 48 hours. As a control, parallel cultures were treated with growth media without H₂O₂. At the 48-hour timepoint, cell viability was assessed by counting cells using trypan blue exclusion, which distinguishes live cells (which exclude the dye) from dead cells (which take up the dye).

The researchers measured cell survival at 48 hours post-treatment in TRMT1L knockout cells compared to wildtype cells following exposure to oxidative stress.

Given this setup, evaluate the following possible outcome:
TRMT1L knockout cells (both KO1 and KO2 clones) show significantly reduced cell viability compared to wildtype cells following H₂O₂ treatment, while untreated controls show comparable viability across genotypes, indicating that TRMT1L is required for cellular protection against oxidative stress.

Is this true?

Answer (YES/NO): YES